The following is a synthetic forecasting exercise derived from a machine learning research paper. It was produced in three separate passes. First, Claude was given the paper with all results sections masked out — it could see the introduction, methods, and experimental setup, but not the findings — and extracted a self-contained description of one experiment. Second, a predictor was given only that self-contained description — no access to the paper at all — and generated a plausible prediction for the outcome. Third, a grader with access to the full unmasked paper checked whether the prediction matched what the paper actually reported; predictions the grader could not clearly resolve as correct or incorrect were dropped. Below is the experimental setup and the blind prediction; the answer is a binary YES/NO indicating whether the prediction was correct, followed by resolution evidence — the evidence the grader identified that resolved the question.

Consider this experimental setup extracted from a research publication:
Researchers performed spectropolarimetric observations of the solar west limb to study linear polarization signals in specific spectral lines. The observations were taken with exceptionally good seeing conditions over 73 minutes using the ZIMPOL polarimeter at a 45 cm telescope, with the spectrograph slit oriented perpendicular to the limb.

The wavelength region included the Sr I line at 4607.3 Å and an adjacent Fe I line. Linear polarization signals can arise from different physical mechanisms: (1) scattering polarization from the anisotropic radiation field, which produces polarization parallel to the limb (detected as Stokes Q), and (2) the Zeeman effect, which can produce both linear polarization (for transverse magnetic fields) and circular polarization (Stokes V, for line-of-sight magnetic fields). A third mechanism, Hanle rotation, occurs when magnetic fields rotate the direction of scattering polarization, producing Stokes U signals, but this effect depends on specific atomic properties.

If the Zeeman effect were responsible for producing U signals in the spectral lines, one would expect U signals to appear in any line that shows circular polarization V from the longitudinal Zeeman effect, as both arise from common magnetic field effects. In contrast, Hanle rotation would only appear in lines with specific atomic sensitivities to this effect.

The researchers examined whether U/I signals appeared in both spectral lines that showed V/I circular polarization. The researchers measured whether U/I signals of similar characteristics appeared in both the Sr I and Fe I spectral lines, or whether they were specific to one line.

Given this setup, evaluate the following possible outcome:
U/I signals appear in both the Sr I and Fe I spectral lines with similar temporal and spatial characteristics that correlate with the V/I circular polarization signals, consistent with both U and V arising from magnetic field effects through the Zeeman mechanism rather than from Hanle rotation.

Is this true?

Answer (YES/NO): NO